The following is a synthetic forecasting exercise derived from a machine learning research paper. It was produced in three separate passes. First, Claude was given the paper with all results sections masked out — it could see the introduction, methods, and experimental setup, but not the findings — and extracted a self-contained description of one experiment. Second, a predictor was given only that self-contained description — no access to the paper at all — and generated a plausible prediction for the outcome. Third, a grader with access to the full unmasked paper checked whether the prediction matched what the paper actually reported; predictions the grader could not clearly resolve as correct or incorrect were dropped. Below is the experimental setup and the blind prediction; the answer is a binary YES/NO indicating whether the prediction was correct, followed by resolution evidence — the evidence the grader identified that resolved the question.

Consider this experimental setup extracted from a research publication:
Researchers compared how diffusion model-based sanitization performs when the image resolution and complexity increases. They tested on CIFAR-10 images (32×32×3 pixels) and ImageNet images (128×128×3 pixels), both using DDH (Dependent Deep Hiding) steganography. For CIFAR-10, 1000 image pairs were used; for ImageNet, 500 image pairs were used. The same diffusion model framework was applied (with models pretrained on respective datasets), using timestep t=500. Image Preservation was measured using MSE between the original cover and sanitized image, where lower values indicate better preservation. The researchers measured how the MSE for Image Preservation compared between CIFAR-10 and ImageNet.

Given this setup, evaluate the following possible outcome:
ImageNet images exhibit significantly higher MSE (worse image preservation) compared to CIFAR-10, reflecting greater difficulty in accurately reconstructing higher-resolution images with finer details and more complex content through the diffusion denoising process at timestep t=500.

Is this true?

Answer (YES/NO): NO